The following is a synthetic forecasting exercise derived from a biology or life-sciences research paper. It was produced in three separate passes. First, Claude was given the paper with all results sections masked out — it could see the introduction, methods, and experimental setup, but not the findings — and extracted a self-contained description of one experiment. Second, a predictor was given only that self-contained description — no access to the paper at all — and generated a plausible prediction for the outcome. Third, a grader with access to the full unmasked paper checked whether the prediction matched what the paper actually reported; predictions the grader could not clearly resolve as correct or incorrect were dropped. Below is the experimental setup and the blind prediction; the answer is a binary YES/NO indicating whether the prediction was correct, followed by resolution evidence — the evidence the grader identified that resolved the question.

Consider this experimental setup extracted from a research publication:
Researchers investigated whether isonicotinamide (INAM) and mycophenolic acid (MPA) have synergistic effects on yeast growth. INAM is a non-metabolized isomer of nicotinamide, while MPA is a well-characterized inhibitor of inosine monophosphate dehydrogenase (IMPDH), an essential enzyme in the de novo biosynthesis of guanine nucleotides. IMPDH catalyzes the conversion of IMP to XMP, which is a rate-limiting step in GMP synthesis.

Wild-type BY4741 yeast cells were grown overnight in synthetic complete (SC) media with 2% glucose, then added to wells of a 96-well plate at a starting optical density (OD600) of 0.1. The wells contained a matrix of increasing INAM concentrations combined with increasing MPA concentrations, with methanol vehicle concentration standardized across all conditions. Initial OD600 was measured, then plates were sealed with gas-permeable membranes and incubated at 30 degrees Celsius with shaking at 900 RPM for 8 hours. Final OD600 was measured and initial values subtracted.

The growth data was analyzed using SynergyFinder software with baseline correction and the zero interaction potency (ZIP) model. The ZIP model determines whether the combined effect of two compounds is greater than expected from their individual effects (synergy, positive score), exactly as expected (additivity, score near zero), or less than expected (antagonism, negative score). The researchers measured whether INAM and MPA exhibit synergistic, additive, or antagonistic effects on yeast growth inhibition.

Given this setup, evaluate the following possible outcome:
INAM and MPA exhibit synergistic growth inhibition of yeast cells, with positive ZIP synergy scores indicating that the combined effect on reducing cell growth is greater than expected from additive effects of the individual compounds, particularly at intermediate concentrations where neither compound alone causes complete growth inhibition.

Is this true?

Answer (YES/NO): YES